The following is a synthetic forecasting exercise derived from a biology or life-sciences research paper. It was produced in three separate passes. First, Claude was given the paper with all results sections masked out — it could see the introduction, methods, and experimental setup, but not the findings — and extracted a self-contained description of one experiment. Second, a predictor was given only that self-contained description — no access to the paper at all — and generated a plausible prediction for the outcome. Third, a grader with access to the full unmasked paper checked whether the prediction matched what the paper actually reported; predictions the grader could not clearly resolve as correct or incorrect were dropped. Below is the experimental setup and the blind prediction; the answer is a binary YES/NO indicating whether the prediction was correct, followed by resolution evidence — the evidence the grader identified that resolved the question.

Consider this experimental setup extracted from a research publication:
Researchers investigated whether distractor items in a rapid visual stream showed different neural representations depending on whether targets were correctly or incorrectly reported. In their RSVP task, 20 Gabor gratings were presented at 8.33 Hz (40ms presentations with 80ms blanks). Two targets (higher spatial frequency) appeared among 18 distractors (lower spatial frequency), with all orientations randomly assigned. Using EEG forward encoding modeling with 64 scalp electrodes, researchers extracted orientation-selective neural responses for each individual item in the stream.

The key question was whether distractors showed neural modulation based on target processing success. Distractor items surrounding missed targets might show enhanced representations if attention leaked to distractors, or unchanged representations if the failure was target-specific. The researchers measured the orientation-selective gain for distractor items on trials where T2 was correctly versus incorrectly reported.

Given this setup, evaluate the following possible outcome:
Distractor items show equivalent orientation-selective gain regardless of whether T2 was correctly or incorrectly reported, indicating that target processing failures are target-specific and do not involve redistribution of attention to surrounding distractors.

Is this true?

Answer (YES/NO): YES